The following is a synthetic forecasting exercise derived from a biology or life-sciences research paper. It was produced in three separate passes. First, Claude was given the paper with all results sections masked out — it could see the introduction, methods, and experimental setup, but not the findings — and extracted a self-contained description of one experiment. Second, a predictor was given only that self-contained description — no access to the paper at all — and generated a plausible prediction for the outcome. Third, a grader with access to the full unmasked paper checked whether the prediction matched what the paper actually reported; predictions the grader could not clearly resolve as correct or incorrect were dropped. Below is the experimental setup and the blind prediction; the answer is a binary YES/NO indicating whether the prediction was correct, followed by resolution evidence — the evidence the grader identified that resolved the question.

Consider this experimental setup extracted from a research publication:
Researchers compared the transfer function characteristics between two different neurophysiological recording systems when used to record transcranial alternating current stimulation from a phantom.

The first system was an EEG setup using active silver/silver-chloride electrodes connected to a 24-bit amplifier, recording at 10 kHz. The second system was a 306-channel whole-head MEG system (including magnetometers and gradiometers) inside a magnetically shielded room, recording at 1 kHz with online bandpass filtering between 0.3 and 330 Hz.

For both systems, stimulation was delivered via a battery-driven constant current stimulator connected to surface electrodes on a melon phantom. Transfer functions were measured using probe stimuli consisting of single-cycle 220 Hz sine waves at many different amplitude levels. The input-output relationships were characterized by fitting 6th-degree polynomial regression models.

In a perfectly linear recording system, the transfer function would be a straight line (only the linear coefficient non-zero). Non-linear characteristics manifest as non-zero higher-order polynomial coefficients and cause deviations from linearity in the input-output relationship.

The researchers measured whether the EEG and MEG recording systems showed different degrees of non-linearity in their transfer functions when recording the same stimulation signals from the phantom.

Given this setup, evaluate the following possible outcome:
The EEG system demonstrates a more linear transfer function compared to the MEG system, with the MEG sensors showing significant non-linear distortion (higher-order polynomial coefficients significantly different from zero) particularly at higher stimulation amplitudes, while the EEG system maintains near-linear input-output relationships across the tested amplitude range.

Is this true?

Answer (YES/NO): NO